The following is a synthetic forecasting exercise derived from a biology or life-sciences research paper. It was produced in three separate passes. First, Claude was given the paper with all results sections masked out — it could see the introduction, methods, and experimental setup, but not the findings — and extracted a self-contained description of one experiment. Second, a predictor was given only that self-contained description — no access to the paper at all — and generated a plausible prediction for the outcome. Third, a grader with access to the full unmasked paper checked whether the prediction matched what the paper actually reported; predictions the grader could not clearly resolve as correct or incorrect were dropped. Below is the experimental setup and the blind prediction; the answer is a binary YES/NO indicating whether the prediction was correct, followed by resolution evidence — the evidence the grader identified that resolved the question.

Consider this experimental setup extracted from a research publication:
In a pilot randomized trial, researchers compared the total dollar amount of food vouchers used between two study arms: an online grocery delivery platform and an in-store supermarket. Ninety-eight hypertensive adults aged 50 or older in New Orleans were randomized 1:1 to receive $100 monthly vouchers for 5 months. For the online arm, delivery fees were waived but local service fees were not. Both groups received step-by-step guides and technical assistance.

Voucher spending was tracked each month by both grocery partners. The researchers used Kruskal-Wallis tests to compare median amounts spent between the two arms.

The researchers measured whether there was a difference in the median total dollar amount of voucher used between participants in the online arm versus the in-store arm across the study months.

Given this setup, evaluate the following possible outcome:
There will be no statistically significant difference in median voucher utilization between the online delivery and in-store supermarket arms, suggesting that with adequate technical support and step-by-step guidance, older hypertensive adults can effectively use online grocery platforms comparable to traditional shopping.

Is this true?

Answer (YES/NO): NO